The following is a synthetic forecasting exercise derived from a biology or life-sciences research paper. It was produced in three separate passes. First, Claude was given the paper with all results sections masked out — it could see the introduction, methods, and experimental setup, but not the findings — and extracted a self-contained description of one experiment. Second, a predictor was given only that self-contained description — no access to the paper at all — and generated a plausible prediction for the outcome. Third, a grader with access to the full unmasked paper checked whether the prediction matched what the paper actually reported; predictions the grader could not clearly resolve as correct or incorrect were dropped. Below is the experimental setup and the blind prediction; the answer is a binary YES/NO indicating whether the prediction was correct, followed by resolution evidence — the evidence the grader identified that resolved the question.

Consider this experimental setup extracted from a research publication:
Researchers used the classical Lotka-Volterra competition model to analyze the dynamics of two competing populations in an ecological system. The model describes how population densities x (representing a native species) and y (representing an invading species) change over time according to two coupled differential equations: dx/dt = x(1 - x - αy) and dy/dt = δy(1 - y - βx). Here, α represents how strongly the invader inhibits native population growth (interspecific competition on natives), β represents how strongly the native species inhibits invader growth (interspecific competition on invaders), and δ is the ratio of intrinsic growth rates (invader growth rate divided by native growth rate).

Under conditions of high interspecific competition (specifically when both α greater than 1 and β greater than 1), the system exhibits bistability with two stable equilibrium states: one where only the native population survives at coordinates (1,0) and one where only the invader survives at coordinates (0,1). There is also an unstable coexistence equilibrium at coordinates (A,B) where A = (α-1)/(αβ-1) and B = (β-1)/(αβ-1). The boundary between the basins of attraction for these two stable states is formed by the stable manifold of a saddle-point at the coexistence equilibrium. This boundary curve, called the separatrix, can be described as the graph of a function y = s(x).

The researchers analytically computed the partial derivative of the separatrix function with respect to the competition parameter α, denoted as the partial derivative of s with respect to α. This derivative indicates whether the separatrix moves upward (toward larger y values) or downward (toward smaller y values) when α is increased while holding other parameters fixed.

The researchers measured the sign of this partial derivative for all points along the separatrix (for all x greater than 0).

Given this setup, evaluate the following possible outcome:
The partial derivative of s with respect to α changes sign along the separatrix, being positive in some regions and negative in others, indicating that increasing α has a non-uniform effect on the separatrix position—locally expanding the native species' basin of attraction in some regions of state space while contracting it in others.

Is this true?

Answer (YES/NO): NO